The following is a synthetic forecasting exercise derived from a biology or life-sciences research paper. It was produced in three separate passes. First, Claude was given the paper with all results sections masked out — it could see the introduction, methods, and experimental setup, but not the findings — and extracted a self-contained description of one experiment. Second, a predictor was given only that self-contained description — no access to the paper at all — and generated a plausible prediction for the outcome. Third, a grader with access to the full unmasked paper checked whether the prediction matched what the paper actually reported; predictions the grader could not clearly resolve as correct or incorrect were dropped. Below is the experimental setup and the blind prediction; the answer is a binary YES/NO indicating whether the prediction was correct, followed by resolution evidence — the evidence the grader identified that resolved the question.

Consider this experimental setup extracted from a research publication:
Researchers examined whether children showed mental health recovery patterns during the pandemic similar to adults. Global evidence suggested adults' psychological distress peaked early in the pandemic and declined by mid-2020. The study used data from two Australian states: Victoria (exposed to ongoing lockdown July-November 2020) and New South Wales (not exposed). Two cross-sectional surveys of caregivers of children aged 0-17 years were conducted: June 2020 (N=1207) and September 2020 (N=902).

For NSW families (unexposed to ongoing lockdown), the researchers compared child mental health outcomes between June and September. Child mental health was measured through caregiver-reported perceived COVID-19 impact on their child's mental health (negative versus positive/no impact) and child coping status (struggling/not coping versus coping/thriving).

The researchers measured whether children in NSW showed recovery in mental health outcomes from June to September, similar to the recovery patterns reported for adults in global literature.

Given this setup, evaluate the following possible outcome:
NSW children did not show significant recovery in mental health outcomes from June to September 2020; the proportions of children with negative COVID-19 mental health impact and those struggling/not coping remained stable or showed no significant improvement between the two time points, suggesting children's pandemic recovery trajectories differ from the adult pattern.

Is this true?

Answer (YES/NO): YES